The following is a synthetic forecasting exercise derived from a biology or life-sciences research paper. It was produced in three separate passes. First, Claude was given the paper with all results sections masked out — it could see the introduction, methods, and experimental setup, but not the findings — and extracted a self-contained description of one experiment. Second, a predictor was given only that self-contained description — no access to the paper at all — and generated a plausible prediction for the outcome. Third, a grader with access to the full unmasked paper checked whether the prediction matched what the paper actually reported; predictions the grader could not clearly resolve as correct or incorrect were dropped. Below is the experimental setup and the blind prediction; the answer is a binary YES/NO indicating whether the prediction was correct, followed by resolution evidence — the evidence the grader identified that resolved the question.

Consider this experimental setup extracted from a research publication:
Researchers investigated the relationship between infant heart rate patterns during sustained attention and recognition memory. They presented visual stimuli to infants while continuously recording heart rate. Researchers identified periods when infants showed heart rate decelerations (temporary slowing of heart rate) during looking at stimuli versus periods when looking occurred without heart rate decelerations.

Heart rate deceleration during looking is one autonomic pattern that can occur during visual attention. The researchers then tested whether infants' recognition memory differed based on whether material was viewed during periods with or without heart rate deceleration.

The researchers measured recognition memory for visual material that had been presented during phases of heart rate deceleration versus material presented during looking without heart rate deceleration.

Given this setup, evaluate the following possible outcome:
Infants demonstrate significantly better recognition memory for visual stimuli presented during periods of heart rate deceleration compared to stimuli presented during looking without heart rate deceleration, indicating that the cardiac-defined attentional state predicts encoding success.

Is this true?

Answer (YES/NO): YES